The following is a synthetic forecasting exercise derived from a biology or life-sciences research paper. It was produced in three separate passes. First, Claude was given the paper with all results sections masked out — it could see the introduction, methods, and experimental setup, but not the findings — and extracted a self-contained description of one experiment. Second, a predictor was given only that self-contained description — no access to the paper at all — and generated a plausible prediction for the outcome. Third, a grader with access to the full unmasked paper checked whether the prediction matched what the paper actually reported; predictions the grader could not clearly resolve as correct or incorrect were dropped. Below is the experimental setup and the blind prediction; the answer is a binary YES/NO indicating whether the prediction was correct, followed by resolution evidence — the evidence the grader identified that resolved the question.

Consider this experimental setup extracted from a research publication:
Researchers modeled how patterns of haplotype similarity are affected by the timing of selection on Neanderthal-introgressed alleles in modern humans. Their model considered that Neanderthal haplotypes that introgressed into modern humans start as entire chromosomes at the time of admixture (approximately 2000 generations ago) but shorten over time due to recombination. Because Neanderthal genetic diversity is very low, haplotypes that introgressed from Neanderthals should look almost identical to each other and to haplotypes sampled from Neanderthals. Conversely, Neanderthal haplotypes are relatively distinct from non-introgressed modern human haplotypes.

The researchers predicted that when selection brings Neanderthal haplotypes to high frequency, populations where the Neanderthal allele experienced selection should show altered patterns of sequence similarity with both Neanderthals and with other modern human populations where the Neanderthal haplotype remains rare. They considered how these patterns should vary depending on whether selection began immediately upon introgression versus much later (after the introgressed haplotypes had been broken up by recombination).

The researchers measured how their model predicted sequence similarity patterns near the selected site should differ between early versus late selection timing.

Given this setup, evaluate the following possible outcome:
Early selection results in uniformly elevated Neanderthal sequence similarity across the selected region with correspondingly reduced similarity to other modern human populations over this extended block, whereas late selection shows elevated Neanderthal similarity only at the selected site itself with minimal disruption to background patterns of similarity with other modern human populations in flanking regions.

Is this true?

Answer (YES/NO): YES